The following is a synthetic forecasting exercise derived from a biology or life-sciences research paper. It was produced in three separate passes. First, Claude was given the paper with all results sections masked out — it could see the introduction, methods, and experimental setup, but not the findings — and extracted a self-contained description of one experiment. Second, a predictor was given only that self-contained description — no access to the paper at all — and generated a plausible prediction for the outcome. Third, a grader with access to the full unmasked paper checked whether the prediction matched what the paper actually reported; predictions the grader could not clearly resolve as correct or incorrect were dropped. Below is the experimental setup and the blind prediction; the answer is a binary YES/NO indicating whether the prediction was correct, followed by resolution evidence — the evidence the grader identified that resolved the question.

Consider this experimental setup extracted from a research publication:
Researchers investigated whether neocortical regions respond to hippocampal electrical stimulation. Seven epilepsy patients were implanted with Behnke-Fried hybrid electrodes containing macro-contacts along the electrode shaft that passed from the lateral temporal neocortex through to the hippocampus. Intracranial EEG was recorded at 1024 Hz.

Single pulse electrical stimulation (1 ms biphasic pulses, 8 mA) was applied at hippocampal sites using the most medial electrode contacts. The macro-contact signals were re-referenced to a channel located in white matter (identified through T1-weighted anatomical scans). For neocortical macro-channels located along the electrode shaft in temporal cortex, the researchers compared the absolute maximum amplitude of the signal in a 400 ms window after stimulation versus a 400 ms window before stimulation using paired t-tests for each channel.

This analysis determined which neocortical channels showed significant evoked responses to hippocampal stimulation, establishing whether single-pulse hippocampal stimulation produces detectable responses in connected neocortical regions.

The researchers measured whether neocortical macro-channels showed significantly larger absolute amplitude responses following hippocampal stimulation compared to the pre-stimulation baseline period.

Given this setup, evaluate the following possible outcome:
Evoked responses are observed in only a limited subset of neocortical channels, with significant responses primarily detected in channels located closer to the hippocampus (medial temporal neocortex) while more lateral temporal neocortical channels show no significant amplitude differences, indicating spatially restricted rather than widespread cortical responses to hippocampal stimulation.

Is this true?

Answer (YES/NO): NO